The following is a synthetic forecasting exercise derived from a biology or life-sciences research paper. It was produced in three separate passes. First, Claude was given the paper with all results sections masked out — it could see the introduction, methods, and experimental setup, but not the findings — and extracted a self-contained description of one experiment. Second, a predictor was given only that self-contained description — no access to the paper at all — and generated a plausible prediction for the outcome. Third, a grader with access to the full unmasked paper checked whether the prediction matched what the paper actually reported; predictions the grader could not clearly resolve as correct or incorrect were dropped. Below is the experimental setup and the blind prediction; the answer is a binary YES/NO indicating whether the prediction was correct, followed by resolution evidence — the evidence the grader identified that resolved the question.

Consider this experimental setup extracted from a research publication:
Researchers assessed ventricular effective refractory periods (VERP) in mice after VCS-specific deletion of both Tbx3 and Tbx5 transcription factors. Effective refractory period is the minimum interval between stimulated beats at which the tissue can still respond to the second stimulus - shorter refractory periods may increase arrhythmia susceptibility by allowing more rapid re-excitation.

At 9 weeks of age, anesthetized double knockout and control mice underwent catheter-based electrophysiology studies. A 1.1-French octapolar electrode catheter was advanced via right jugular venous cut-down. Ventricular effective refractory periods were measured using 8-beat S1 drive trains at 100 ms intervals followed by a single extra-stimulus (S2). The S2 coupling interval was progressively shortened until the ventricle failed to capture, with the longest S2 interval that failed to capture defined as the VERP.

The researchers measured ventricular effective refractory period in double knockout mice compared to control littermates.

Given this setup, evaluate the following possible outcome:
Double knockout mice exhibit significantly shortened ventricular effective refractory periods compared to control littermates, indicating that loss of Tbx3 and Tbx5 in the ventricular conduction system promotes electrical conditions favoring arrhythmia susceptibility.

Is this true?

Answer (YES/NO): NO